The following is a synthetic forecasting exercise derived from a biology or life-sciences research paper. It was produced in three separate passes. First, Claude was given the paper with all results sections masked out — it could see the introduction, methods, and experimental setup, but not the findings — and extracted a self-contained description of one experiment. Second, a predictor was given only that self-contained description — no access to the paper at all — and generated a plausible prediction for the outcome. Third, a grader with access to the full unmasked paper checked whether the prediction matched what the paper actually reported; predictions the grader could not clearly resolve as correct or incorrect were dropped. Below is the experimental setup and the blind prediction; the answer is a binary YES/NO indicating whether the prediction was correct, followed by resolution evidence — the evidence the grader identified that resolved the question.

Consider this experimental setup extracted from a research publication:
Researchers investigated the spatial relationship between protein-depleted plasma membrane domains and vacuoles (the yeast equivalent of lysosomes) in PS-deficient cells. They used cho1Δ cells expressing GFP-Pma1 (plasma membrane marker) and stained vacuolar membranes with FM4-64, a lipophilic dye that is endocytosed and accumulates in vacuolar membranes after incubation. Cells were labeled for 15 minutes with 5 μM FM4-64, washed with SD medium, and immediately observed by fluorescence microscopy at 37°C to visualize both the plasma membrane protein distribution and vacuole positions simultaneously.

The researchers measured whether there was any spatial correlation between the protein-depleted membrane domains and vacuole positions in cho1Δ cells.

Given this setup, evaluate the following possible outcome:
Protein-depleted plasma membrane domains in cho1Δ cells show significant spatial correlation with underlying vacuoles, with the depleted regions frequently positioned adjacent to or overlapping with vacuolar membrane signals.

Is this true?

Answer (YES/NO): YES